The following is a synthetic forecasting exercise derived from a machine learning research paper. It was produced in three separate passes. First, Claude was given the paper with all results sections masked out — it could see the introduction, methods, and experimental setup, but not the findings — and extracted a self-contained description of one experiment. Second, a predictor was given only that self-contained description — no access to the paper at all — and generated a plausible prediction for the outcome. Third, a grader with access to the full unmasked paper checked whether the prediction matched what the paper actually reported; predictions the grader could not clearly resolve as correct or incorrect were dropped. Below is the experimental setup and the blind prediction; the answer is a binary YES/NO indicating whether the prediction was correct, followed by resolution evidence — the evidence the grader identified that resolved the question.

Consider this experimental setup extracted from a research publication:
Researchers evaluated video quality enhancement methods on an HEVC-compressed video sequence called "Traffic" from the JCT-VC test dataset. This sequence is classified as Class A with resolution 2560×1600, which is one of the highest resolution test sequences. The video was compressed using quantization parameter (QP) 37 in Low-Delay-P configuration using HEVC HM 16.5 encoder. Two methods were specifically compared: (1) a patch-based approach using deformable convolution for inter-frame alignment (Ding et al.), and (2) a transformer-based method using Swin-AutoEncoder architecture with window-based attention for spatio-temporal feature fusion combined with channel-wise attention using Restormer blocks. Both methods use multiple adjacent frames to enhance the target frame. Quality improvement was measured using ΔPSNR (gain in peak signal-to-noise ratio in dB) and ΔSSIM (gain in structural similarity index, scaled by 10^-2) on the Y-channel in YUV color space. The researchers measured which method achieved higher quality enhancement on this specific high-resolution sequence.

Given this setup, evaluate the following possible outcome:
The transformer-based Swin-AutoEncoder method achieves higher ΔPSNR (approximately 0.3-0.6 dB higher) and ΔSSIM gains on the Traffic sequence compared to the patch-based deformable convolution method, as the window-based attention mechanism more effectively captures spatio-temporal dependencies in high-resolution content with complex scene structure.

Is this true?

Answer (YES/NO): NO